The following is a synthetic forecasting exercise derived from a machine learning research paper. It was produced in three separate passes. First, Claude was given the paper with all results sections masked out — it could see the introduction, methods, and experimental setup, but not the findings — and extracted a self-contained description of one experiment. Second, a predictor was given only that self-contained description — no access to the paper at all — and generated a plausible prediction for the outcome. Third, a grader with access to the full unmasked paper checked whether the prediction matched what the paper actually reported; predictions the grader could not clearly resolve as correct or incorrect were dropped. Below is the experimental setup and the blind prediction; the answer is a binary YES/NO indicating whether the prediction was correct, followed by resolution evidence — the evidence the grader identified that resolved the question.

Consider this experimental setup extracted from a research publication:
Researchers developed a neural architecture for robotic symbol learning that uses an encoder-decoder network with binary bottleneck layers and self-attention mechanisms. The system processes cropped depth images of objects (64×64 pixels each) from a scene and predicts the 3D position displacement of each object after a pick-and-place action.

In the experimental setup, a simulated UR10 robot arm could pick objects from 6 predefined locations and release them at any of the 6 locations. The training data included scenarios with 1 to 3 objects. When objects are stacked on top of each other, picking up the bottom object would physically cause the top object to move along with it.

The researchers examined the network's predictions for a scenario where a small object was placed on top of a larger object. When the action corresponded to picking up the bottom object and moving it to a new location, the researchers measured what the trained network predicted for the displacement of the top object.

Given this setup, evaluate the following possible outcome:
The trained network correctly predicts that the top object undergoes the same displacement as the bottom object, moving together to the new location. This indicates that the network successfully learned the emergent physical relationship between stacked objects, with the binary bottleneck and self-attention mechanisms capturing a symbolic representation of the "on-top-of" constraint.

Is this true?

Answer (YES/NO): YES